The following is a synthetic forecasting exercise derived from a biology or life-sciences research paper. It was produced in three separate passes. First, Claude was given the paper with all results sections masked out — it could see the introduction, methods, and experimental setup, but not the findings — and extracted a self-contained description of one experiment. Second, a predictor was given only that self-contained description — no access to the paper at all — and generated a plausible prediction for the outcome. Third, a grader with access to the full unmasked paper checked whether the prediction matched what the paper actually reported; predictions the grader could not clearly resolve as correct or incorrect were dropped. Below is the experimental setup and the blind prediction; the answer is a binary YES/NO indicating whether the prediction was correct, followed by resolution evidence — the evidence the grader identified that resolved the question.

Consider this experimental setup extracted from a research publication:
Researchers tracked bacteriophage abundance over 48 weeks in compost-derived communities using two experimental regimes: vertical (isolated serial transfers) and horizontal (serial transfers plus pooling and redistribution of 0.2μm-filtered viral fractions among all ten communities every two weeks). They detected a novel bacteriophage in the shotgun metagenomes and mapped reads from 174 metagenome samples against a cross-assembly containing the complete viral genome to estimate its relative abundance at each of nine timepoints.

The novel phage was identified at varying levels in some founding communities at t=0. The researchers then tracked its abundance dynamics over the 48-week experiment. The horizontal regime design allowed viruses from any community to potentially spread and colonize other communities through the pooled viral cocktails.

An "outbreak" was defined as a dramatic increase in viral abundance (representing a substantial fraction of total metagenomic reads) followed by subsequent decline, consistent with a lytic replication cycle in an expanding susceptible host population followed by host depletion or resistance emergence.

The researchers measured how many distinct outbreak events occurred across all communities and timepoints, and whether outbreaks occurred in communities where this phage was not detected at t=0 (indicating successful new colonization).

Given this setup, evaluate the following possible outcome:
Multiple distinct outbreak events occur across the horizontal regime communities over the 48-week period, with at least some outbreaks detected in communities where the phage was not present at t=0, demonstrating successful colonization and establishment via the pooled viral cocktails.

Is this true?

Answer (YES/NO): NO